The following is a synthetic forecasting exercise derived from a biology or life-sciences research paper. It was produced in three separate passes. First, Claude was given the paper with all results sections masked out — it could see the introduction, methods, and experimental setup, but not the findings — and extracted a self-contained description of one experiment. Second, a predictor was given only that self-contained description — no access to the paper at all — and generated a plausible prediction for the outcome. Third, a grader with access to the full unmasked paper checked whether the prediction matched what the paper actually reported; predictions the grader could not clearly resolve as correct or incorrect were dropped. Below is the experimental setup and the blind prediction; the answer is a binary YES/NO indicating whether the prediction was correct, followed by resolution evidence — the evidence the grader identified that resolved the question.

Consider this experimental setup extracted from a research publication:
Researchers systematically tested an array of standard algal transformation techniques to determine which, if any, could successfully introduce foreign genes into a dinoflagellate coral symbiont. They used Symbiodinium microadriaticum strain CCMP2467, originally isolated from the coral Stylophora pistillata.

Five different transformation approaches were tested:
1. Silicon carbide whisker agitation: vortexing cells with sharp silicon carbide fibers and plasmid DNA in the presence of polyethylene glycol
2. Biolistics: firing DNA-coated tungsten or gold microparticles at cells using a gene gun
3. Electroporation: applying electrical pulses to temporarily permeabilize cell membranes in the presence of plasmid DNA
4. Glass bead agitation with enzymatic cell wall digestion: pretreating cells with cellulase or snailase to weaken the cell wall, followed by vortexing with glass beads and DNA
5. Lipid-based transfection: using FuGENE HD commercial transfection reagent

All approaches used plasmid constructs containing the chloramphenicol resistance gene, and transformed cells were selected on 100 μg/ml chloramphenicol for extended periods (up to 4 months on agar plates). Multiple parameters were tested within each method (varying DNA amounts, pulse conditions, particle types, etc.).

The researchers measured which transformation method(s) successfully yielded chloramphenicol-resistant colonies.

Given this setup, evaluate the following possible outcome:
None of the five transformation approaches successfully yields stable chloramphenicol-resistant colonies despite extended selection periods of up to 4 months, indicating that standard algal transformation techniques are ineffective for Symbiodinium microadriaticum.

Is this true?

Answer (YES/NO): YES